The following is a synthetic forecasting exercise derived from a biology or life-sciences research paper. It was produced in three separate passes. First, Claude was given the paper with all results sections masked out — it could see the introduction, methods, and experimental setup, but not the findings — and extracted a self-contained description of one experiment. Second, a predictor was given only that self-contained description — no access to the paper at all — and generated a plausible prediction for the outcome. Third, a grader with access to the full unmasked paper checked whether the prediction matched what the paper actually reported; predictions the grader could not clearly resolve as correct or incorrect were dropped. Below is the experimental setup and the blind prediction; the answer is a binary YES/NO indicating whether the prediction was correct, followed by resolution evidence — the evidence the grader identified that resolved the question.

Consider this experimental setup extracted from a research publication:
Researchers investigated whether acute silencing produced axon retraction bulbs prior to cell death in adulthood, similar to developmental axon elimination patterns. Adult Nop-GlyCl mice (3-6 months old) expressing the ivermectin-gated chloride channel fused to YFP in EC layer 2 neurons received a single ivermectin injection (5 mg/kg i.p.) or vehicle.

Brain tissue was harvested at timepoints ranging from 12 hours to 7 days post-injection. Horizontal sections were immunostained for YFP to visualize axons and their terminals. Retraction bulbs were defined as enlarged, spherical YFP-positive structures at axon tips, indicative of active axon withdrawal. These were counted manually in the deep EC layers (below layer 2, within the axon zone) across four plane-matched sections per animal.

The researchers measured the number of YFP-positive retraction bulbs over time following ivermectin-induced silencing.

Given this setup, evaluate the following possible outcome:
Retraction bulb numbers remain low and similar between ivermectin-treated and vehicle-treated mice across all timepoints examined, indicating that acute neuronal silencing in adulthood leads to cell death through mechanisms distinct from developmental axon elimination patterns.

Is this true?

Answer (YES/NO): NO